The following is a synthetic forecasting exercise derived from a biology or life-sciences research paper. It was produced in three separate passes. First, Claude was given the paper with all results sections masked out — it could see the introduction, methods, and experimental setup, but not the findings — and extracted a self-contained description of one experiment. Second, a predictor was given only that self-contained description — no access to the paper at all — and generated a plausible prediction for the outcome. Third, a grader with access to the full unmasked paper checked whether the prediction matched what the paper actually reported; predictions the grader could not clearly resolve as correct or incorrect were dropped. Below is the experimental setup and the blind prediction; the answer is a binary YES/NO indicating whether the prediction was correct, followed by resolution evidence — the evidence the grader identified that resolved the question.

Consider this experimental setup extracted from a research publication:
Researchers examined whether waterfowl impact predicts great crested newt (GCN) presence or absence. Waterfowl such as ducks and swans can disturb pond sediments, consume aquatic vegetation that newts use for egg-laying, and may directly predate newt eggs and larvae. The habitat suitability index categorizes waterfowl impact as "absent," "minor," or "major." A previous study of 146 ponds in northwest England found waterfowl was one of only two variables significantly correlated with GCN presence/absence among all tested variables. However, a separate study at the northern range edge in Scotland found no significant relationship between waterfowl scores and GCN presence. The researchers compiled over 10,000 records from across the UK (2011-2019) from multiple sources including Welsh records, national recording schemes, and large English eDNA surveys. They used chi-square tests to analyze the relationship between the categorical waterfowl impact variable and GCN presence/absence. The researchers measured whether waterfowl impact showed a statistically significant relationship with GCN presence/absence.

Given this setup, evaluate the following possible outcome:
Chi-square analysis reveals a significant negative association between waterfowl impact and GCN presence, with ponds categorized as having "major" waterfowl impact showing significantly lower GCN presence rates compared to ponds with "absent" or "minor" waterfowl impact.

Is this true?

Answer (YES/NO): NO